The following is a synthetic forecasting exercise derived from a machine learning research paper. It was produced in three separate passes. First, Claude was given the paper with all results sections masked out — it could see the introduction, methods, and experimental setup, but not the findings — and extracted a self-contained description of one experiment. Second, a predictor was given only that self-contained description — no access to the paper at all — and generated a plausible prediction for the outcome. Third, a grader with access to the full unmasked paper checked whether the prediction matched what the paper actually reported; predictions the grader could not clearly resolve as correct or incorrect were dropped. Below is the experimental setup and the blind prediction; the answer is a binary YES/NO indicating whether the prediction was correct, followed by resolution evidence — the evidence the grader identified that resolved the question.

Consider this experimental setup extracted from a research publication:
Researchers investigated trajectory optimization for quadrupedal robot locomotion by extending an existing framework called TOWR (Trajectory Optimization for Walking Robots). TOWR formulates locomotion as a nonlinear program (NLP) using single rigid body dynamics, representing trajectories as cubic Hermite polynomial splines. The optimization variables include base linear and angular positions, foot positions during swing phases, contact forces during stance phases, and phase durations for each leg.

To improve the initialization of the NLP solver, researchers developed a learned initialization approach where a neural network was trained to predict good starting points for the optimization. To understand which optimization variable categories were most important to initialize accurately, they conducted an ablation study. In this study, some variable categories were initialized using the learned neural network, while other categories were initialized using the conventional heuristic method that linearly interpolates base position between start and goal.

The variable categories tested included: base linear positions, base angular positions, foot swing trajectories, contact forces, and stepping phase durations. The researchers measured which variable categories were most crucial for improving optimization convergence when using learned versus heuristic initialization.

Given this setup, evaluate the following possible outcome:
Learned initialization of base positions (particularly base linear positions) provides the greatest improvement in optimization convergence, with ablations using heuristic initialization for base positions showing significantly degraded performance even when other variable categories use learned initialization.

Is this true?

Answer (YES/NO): NO